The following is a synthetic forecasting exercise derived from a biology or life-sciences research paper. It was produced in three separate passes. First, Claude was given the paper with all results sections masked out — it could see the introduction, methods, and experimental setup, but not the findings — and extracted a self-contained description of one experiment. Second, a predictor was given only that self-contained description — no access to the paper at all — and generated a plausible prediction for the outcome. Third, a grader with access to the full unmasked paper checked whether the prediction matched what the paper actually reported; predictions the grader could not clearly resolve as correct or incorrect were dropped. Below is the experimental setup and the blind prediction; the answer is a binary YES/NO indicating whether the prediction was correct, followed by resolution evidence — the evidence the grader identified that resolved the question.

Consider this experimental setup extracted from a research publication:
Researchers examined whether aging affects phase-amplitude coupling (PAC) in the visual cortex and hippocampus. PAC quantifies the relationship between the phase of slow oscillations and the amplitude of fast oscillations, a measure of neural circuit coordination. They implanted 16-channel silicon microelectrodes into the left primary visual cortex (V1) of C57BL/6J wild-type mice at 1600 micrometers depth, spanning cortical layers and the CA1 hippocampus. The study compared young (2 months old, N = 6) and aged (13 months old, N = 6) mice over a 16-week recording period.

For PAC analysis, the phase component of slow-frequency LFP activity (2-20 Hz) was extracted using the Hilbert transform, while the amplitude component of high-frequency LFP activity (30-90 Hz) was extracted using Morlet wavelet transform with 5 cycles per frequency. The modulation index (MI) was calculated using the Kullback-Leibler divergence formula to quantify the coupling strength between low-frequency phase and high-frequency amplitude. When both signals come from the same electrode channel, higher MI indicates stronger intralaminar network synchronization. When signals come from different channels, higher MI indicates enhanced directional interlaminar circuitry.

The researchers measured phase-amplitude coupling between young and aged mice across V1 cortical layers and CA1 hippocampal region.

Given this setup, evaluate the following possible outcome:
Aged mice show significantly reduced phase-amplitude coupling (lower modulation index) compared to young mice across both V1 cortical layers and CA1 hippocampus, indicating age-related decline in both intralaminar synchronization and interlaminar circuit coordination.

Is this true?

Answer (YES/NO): NO